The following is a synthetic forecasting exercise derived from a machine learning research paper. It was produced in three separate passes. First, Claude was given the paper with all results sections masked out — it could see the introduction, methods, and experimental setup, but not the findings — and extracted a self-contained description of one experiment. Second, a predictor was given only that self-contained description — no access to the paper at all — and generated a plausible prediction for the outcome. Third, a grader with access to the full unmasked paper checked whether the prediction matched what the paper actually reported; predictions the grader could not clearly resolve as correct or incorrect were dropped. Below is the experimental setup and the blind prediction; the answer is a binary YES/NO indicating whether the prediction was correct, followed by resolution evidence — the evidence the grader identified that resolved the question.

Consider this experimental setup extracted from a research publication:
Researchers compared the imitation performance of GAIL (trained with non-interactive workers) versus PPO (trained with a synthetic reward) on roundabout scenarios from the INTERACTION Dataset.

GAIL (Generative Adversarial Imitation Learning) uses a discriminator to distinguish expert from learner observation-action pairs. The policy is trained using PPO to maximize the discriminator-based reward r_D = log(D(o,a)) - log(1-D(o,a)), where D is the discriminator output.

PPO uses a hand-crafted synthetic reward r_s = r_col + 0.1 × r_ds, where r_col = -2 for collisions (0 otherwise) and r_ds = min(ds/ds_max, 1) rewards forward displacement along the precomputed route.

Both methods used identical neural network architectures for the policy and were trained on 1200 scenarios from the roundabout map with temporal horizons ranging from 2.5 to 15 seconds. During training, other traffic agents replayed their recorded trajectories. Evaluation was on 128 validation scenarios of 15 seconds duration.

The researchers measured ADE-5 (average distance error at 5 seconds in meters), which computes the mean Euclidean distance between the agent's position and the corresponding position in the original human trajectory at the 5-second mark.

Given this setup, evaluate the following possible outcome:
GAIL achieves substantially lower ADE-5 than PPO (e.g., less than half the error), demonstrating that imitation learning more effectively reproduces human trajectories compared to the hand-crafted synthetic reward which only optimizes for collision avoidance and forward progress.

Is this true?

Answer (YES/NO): NO